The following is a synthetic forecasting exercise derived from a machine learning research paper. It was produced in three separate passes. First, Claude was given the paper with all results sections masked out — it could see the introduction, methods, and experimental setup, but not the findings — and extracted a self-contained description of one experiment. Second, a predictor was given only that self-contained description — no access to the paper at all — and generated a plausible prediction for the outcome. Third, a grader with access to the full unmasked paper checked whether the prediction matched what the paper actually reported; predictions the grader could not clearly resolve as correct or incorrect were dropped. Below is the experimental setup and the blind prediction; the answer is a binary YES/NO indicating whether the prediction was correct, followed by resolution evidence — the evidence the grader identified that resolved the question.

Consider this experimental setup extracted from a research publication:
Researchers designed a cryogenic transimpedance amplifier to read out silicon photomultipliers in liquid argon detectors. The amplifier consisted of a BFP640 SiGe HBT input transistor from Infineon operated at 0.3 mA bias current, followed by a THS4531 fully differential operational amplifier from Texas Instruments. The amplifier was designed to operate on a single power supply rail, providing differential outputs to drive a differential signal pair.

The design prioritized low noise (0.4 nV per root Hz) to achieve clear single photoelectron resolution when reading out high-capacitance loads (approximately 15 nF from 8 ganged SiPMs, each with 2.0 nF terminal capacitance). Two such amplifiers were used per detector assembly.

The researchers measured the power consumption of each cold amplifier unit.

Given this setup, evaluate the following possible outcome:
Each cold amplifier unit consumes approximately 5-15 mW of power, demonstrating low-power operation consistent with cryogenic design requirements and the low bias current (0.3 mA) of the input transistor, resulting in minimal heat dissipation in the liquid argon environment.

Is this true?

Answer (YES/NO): NO